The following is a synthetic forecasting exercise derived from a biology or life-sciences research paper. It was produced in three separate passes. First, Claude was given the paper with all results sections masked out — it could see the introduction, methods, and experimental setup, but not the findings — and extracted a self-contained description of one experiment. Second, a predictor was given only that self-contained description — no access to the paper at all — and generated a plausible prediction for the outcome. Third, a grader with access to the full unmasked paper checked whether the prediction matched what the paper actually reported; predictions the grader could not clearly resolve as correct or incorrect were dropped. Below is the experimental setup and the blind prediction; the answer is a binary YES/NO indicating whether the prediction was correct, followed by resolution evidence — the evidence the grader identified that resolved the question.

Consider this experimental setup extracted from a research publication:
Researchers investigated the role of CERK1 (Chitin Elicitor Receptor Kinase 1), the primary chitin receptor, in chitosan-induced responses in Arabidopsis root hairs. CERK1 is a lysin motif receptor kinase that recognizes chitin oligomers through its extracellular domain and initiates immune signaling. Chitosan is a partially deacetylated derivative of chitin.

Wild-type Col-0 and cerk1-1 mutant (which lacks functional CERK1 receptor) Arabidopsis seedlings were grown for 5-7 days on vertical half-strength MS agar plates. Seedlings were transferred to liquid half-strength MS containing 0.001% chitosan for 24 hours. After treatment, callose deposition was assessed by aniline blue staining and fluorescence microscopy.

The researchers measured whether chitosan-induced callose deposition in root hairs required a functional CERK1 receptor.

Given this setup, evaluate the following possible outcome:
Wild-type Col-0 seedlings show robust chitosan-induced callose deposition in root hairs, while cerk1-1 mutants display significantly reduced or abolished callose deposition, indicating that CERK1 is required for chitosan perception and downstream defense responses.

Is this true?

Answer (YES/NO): NO